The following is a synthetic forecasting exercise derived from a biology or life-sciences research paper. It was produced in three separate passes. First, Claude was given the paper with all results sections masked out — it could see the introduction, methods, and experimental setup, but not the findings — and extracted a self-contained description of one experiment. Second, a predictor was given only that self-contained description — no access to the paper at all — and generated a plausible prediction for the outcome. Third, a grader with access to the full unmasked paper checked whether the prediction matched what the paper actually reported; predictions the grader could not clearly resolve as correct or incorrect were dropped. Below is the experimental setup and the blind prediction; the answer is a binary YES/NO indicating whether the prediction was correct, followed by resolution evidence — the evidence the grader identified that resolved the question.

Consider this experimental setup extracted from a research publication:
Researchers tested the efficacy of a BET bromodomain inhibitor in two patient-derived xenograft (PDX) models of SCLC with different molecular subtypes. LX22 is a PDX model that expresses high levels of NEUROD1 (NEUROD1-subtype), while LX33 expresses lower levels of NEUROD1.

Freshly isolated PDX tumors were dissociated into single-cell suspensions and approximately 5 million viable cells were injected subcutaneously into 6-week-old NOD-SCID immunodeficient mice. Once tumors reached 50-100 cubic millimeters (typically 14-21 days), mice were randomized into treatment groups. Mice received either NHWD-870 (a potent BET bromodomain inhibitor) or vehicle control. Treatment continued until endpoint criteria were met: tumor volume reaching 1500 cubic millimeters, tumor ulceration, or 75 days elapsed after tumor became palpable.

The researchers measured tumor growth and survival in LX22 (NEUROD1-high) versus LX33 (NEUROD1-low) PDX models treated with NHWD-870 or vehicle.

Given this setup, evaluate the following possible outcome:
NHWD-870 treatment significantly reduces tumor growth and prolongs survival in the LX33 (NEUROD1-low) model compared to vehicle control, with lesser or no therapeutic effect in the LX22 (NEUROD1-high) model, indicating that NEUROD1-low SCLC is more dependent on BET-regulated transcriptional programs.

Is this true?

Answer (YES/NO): NO